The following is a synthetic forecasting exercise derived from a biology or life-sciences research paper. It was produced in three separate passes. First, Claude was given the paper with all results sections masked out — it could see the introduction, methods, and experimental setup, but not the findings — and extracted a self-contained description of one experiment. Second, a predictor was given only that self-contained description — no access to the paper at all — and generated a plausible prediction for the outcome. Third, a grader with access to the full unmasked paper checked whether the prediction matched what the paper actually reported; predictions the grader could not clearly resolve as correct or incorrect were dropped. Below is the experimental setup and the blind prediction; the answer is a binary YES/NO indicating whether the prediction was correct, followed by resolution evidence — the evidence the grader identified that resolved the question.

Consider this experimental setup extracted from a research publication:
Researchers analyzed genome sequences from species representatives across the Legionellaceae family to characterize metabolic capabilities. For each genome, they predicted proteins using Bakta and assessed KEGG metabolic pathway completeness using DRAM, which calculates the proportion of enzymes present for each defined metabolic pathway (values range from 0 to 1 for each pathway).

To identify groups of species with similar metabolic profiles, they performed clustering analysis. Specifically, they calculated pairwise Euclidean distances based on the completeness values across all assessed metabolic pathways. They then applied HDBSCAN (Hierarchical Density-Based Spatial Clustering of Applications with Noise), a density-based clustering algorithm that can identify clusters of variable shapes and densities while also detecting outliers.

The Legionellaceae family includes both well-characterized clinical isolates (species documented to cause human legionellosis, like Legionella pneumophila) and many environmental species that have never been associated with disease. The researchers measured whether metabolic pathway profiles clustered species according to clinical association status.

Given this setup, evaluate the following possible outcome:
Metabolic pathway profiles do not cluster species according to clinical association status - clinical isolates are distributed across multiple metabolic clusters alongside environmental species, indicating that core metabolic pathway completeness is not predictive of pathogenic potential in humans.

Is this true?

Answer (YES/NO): YES